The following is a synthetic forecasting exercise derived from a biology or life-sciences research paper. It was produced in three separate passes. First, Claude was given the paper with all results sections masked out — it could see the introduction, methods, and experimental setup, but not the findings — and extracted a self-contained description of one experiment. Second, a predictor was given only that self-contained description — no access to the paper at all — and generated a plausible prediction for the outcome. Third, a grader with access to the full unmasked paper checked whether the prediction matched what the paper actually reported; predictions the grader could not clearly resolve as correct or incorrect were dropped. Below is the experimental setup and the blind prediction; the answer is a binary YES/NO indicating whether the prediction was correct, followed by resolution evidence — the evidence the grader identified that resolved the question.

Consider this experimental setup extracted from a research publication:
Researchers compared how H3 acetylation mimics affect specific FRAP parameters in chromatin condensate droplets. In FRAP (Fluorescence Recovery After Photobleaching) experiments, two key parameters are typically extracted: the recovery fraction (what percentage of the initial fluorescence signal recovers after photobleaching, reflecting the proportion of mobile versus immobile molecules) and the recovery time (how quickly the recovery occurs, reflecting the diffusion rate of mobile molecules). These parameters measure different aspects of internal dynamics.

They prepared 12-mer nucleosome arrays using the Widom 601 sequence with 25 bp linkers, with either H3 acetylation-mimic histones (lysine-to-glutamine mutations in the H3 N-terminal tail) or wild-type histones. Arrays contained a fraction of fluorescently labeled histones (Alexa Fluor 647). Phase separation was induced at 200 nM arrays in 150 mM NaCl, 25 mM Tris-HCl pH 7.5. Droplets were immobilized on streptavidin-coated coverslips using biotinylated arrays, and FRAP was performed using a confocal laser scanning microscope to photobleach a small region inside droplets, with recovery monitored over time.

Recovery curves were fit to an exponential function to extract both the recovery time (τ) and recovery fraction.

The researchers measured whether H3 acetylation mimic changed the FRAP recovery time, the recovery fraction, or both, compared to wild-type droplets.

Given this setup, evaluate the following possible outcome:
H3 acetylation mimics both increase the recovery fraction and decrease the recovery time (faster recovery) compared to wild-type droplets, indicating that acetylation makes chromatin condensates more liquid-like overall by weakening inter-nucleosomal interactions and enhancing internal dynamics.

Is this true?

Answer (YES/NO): NO